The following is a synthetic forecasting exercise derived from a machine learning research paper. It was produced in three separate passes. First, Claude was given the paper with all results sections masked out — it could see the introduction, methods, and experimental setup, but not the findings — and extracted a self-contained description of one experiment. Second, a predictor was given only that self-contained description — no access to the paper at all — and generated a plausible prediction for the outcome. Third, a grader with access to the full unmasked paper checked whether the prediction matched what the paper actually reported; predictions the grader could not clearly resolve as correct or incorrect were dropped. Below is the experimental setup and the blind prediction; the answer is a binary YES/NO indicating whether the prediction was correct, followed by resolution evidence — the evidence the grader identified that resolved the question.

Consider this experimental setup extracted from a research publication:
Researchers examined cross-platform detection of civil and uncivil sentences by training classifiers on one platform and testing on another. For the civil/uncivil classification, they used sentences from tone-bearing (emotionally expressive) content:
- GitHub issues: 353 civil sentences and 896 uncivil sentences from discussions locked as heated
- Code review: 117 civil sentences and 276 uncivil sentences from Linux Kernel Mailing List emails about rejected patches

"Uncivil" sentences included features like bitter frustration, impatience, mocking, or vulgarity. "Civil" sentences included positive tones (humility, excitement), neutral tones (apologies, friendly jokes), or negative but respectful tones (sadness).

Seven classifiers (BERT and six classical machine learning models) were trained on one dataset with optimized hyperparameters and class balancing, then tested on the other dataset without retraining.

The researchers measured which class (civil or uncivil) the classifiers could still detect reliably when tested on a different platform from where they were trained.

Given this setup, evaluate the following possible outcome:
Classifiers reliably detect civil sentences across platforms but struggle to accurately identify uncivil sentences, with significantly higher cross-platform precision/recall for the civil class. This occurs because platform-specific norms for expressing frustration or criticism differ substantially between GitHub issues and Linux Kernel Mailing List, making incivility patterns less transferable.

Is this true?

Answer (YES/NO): NO